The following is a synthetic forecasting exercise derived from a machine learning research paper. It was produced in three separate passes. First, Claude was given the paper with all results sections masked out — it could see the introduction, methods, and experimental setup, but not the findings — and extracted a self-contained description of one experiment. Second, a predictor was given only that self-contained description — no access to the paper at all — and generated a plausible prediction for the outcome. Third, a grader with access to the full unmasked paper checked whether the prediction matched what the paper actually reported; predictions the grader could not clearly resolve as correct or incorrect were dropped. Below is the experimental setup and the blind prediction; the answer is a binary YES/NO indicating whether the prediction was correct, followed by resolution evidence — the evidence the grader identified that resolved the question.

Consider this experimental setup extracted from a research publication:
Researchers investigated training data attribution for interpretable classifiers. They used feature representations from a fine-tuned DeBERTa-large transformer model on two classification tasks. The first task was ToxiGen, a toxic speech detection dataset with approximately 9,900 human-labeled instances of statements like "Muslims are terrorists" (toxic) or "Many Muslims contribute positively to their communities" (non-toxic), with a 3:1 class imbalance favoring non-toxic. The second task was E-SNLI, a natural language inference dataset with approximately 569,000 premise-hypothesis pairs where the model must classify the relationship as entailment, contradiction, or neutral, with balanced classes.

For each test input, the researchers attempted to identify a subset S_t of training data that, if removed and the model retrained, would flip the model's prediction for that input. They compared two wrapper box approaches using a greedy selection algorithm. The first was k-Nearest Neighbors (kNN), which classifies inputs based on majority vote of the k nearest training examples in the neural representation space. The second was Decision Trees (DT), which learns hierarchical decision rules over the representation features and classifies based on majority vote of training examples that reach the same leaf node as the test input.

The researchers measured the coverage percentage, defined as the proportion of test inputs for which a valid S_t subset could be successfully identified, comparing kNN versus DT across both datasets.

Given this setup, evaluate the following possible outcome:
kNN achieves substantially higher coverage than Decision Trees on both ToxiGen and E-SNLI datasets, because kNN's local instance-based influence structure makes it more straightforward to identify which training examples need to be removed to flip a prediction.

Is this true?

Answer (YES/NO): YES